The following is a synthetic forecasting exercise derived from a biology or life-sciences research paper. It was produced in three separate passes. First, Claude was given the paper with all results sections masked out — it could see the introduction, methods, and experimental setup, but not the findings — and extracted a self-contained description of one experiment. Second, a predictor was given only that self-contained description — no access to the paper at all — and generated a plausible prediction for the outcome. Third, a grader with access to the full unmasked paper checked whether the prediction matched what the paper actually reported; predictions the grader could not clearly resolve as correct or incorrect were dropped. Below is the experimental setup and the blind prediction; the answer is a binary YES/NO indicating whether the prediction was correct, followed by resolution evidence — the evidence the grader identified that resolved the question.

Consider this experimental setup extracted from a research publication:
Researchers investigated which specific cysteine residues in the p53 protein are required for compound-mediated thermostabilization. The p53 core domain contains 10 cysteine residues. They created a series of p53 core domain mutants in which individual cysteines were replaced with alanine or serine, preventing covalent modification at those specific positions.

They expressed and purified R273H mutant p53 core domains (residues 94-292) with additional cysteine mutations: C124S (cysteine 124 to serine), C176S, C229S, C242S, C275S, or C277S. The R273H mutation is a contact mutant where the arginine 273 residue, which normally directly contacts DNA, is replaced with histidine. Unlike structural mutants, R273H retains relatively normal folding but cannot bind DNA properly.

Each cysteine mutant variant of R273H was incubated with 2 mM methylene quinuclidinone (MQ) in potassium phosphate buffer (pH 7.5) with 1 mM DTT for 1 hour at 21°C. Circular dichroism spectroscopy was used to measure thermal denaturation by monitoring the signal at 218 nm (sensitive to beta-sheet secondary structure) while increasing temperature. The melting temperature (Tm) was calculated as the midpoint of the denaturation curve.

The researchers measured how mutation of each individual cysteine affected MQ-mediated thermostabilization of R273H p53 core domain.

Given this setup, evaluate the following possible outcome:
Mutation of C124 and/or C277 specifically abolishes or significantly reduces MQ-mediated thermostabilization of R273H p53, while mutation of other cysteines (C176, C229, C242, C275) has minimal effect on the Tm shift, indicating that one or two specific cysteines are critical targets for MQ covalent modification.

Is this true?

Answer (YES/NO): YES